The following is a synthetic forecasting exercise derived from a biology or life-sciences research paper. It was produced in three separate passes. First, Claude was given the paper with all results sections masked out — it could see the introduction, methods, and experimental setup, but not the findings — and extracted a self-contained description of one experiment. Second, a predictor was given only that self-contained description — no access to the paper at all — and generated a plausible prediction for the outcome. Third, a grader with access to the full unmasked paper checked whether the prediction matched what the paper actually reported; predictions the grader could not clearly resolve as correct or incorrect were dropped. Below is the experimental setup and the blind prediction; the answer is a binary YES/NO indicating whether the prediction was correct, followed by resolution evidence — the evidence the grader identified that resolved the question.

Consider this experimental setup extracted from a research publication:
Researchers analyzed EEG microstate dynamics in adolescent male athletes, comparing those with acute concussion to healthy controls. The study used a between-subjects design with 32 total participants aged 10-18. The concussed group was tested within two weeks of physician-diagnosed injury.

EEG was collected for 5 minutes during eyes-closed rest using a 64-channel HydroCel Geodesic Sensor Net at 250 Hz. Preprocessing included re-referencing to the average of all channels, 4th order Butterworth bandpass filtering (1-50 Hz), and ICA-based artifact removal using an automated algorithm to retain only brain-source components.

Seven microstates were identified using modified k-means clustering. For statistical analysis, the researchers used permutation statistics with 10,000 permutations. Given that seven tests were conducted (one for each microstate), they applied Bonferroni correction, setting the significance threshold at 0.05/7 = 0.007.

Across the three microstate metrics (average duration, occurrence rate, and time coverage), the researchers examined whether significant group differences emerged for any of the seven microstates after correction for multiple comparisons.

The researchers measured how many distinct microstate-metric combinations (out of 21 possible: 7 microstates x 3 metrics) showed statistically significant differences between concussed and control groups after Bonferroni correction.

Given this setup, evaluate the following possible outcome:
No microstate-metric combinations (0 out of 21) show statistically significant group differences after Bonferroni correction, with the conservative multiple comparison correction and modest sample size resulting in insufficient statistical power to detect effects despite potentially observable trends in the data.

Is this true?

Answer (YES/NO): NO